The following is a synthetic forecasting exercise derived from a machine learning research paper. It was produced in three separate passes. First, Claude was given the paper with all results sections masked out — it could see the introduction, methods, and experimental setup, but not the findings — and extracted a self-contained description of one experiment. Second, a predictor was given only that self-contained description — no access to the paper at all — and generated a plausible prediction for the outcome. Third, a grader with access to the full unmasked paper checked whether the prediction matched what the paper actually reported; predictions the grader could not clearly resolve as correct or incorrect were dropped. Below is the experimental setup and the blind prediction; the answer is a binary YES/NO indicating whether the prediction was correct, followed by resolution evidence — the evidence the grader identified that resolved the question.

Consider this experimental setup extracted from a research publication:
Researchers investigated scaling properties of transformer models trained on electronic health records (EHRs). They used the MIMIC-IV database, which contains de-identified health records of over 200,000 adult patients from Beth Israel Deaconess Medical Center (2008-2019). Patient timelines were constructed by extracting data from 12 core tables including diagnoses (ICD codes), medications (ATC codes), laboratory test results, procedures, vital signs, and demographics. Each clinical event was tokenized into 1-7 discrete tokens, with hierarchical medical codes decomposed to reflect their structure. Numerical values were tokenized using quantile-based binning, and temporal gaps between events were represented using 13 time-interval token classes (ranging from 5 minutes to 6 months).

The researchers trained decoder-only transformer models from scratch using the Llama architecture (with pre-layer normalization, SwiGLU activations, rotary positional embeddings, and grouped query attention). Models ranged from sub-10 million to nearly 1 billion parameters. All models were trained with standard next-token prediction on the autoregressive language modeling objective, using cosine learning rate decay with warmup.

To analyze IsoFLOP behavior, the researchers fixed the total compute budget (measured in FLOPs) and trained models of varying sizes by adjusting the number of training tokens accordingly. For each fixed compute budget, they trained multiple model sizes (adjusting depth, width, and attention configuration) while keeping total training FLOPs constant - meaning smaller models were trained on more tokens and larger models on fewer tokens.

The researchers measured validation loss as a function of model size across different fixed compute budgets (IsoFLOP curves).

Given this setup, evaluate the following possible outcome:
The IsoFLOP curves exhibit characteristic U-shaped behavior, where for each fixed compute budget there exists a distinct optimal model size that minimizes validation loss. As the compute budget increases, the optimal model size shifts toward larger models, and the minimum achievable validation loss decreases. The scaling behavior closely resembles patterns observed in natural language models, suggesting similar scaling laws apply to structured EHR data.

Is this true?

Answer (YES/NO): YES